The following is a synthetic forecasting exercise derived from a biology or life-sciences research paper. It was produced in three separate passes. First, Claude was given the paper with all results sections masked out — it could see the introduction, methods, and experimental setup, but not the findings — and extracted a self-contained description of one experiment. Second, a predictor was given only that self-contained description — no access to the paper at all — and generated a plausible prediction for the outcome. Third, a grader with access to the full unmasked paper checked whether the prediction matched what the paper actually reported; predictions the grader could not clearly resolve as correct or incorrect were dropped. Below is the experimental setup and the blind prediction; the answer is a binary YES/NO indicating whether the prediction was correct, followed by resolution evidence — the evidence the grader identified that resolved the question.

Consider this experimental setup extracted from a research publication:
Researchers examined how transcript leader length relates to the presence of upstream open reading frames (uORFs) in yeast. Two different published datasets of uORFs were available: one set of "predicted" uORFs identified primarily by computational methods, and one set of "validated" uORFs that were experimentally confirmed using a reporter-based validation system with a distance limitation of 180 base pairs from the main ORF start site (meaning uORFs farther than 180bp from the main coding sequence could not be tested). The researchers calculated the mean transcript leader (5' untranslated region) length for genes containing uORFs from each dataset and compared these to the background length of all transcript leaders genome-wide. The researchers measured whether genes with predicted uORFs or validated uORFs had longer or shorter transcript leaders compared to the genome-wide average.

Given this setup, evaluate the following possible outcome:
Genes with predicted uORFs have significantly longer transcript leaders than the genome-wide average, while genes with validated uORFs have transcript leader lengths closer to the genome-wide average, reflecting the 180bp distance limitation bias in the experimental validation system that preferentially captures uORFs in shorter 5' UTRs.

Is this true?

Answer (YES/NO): NO